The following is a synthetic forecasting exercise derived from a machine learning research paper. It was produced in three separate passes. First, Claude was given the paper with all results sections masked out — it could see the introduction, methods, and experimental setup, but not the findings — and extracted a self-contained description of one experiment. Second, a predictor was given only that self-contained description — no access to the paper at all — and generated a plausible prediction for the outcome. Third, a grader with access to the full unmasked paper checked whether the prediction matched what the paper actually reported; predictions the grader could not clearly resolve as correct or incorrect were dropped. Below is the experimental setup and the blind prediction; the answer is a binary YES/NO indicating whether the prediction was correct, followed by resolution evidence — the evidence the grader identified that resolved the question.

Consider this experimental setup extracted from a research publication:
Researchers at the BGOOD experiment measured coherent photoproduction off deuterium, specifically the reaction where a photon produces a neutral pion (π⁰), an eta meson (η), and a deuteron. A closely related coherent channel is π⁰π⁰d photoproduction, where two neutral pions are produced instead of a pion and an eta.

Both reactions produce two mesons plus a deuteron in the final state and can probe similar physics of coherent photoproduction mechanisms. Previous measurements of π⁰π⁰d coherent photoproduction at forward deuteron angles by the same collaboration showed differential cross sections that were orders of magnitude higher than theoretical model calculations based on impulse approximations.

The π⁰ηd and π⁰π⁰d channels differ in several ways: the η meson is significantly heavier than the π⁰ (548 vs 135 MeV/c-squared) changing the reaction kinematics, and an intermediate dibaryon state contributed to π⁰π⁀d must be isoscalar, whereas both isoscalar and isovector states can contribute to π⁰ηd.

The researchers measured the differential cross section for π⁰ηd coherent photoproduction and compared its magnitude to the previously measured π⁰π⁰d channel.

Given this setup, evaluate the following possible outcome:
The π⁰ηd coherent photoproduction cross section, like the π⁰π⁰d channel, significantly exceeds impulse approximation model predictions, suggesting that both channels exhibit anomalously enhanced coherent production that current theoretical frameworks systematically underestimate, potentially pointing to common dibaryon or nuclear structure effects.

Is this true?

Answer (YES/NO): YES